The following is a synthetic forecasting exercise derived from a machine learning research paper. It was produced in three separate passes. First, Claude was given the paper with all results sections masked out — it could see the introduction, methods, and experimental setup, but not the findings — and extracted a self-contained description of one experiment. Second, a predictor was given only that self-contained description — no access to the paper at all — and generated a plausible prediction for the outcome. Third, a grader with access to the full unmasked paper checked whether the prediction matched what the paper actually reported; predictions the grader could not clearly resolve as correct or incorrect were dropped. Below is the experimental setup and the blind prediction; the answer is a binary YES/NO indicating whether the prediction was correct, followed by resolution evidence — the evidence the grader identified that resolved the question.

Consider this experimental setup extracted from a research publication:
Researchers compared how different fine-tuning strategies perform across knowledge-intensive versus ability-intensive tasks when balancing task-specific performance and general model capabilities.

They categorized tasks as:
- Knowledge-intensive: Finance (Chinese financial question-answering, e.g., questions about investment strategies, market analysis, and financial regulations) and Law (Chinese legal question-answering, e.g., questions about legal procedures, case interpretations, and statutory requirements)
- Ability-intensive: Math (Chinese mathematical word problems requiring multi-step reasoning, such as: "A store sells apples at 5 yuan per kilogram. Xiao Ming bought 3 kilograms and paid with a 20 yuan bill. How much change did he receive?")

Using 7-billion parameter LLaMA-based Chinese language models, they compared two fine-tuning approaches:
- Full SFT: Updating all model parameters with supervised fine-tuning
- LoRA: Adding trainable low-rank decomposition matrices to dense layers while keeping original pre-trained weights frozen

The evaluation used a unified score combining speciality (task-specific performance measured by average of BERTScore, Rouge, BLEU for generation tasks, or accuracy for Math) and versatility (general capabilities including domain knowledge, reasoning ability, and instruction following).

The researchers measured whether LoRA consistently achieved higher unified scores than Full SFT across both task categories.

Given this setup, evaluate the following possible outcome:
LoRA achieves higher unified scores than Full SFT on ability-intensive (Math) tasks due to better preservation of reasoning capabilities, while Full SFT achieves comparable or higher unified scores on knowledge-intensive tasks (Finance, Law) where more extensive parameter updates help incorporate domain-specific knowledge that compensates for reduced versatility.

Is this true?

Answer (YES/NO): NO